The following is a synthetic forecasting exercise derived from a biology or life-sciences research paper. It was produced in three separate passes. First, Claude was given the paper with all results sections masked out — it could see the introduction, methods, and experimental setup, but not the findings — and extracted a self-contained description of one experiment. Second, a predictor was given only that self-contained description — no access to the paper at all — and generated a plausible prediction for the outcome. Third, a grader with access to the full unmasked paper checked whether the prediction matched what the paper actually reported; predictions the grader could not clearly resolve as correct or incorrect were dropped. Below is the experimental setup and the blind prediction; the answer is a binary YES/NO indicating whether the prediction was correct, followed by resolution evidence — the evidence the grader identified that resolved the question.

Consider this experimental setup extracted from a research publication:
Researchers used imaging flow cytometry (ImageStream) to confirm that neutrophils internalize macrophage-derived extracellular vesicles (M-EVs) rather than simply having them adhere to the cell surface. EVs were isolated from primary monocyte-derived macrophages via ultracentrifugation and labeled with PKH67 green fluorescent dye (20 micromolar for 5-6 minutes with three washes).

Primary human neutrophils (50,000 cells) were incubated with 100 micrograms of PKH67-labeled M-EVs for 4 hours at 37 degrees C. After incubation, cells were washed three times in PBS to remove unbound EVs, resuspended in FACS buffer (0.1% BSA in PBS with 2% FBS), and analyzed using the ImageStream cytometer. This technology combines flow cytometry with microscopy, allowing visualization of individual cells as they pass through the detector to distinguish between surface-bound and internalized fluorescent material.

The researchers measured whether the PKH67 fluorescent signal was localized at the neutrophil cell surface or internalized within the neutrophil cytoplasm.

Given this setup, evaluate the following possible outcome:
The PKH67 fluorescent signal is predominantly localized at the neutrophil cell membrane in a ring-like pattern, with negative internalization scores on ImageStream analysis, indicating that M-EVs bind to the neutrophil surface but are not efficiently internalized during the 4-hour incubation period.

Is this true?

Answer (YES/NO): NO